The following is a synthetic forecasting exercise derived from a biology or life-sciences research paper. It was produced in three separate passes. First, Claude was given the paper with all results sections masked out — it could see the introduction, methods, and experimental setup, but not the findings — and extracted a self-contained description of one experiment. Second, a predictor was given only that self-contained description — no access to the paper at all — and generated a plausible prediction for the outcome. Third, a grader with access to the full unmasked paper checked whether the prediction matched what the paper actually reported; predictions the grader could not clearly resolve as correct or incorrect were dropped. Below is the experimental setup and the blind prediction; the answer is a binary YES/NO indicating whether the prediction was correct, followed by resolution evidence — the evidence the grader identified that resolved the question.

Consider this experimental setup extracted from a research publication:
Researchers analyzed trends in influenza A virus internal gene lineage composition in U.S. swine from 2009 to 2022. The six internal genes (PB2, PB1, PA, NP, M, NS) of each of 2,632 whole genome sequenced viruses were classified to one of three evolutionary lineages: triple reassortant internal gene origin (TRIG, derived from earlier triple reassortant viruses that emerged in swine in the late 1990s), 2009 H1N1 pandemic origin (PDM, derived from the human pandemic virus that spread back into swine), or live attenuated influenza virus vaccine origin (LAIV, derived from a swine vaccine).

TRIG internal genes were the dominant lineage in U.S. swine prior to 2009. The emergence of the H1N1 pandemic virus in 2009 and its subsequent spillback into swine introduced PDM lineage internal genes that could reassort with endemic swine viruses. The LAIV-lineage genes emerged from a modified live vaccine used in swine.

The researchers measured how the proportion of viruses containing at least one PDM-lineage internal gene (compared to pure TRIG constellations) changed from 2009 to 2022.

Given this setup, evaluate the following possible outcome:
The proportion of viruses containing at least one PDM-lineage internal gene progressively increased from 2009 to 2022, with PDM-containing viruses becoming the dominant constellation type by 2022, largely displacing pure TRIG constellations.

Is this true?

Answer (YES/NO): YES